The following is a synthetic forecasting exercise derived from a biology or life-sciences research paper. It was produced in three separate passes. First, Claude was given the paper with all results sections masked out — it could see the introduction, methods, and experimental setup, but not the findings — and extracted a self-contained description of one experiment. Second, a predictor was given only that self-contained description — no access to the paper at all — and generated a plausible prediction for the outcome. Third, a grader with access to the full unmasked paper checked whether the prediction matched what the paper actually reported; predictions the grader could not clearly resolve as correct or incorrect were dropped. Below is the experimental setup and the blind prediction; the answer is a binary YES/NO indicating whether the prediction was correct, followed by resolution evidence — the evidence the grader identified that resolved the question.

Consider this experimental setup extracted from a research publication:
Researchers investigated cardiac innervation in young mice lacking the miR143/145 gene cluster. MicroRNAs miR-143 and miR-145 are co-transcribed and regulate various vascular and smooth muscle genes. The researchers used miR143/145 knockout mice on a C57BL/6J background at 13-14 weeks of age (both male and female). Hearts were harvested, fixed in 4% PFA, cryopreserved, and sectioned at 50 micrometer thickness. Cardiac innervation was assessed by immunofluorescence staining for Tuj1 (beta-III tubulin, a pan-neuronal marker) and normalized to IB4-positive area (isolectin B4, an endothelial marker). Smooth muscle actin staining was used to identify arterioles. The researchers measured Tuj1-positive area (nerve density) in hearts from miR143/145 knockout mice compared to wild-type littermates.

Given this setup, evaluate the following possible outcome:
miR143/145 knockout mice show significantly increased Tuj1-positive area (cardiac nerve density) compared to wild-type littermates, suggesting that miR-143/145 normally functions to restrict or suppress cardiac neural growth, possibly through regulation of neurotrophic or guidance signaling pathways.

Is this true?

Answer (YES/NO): NO